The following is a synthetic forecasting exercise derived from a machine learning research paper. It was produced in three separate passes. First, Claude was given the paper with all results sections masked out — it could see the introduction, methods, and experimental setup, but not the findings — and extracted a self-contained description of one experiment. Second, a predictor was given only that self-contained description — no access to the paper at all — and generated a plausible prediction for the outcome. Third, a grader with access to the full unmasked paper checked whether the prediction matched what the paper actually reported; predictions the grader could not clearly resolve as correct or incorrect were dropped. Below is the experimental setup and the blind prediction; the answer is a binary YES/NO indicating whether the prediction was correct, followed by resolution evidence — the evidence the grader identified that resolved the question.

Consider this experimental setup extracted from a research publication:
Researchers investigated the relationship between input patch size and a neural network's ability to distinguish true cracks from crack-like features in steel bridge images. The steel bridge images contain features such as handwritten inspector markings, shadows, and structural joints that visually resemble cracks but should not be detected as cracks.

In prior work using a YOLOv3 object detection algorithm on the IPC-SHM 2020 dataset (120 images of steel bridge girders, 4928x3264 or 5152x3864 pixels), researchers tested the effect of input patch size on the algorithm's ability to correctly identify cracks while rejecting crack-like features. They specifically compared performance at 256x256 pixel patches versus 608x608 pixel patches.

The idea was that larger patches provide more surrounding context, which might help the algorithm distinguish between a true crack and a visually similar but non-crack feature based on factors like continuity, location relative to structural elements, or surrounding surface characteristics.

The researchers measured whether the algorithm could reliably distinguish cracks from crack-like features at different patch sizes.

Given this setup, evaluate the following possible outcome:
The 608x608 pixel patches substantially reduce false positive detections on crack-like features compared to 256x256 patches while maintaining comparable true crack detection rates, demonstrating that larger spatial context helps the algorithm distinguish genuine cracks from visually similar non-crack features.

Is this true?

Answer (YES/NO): NO